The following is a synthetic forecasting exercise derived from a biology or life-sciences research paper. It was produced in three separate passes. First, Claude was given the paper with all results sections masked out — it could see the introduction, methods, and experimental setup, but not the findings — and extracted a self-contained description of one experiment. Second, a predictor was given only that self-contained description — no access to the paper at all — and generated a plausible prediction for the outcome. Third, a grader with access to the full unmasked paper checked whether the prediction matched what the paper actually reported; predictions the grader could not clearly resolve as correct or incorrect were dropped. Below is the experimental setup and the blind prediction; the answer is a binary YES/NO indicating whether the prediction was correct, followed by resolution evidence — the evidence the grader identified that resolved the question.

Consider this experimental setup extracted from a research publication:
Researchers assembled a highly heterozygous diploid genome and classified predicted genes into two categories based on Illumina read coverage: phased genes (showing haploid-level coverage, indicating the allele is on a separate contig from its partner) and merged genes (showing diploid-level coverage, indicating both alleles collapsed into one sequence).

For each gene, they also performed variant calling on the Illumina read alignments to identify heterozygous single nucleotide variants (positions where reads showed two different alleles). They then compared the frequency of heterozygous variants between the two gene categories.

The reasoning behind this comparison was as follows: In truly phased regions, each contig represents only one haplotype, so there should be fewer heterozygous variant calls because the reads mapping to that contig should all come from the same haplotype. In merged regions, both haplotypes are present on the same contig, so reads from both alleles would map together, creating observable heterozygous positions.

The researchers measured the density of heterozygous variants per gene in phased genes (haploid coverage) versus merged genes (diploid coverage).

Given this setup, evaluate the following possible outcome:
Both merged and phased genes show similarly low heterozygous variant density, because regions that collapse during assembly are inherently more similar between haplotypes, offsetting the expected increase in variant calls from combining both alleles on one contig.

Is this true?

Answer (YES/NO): NO